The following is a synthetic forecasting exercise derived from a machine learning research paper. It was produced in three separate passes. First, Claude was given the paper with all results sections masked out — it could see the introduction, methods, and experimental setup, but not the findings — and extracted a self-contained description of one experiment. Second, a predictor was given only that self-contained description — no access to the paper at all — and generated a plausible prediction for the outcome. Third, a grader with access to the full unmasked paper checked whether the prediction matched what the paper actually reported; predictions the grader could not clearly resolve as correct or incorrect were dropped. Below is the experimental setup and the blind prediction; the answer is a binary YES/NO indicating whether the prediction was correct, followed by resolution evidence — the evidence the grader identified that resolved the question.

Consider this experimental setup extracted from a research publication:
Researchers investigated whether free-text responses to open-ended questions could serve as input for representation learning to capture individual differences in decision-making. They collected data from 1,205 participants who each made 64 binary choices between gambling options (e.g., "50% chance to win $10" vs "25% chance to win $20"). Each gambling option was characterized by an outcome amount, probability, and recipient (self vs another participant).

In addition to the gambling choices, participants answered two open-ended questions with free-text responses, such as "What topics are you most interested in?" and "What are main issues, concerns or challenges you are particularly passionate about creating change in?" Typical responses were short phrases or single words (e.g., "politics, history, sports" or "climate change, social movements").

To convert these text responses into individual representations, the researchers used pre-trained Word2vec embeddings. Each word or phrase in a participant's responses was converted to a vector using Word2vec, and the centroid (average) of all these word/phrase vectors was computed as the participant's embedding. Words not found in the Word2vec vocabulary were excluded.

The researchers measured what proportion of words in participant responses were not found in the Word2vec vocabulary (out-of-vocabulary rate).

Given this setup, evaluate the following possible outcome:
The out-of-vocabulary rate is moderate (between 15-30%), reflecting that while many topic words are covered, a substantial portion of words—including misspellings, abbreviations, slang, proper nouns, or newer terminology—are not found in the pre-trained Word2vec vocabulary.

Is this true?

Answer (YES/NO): NO